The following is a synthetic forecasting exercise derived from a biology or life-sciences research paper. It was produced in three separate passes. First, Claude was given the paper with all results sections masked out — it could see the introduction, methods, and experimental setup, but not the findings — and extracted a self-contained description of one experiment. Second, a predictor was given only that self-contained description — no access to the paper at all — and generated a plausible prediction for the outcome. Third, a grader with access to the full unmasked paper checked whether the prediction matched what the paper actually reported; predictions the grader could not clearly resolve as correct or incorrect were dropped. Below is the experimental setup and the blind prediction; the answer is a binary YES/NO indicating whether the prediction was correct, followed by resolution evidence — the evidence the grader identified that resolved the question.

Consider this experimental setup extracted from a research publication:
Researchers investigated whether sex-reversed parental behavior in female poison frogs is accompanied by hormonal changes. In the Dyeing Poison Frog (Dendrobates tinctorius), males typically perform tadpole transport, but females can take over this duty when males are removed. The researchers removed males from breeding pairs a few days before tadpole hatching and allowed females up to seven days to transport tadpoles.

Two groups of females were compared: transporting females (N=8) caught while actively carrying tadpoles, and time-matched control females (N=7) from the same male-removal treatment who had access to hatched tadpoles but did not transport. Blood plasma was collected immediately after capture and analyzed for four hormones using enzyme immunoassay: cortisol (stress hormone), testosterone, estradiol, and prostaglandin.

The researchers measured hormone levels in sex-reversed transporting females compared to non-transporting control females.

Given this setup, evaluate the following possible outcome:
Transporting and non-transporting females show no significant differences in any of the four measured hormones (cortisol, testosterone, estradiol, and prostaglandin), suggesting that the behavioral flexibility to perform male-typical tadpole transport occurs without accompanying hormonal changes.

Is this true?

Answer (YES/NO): NO